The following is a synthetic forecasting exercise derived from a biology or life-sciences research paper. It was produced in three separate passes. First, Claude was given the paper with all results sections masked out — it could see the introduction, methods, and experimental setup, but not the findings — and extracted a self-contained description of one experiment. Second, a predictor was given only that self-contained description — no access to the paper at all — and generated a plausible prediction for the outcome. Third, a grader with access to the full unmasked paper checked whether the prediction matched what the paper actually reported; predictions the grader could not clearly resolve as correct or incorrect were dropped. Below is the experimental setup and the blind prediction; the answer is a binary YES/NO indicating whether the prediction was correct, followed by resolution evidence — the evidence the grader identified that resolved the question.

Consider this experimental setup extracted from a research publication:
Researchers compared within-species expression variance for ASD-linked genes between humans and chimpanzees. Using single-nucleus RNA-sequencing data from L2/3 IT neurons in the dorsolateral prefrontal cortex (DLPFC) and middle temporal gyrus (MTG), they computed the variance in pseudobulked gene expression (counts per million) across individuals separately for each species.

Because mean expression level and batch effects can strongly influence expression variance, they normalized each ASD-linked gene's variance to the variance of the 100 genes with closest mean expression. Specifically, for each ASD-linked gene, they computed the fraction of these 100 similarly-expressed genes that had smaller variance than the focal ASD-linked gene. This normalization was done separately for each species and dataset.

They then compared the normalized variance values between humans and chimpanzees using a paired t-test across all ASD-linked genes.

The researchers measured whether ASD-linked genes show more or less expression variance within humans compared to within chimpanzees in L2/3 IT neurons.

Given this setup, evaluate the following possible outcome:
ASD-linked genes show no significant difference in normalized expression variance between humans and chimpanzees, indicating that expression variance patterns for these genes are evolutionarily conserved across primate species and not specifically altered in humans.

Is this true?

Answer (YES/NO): NO